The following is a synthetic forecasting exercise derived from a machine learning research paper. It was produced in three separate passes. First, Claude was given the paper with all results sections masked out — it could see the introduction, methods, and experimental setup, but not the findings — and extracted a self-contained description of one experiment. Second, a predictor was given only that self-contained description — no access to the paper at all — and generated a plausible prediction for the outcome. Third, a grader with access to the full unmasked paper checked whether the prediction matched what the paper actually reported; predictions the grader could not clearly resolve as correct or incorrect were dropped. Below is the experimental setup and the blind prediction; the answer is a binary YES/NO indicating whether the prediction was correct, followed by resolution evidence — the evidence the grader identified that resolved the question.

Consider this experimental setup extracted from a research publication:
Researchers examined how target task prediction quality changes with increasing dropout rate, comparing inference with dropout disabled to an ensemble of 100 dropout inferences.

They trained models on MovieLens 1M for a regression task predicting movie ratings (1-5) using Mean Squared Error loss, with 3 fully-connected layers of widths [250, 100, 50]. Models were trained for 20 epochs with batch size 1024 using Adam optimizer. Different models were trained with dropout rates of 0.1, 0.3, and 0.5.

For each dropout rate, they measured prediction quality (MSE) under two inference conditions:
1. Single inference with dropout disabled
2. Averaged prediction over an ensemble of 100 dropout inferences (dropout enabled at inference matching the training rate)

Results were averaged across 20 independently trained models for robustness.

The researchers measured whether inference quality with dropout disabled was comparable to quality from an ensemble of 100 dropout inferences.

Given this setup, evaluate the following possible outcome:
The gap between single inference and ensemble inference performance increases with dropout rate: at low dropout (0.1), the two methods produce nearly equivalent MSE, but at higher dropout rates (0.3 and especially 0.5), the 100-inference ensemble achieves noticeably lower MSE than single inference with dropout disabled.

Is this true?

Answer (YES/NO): NO